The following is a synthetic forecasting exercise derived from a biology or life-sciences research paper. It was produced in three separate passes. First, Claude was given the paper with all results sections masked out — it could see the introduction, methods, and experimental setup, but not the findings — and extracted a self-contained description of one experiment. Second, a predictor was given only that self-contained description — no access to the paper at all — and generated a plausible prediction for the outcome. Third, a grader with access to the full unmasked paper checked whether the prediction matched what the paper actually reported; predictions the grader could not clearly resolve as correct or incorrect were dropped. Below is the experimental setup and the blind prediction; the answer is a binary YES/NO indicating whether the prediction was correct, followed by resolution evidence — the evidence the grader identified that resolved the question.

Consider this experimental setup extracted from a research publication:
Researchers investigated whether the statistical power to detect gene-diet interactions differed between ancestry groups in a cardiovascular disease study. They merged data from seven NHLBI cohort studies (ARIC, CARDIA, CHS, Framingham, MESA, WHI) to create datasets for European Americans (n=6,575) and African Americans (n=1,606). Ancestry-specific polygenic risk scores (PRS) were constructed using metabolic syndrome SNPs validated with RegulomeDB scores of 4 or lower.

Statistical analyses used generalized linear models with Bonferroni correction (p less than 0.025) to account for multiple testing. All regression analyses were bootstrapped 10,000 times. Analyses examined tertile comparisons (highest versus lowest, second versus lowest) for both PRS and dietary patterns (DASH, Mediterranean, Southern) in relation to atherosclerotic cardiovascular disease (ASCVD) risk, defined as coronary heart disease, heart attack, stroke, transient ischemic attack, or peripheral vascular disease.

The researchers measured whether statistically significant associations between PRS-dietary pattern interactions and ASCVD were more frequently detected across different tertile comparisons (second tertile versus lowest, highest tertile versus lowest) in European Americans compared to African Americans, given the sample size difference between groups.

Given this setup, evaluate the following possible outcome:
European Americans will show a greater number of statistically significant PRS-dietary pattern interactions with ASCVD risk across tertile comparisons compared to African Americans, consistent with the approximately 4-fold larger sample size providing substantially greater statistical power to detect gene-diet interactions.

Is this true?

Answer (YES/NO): YES